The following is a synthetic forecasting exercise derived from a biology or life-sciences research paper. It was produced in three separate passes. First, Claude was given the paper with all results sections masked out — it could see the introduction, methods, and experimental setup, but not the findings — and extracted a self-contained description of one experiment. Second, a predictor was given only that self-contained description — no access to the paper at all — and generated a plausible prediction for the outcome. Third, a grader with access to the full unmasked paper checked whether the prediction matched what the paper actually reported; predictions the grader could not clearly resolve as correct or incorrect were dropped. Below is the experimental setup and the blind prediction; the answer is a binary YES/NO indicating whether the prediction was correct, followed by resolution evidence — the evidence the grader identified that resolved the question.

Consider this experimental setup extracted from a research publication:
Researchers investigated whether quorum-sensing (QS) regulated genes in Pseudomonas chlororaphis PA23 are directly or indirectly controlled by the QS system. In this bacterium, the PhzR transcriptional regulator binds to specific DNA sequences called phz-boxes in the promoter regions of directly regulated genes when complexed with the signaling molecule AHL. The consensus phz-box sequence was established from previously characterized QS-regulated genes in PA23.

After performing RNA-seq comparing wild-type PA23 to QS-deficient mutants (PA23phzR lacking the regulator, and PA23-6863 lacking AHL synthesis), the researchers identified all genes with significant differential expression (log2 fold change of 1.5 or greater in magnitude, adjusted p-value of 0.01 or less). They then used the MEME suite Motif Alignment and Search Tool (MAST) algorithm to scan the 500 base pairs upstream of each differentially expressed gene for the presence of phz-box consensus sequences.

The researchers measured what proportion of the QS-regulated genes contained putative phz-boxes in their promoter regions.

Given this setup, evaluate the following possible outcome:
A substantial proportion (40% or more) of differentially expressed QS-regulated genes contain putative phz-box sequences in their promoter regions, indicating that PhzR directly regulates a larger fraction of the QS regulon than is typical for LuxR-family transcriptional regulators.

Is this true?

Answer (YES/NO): NO